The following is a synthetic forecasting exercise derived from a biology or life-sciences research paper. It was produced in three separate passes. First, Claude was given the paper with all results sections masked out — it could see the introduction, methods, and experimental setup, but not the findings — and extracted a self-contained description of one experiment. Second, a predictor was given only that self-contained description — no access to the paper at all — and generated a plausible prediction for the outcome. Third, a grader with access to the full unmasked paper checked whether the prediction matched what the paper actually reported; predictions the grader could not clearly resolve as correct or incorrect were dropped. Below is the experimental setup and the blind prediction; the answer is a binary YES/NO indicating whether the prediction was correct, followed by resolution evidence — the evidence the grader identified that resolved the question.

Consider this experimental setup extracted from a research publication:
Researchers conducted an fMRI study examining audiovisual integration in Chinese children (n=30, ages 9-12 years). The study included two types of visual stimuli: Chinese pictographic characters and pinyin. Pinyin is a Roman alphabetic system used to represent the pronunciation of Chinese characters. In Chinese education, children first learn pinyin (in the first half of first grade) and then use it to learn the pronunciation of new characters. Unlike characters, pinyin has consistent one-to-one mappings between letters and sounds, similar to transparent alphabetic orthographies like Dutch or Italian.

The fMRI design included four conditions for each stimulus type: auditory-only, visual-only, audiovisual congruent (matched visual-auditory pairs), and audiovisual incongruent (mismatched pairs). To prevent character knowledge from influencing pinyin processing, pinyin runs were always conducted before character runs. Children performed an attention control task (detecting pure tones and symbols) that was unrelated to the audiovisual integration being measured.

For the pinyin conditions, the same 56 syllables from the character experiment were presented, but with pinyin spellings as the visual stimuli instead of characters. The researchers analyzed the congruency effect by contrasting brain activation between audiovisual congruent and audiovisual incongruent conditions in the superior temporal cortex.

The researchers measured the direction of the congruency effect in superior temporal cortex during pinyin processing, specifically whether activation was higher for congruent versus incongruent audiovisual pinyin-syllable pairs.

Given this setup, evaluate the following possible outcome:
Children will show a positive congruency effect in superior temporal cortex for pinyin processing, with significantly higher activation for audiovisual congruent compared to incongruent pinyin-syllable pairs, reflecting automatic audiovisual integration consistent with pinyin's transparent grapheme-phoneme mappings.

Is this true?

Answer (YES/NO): NO